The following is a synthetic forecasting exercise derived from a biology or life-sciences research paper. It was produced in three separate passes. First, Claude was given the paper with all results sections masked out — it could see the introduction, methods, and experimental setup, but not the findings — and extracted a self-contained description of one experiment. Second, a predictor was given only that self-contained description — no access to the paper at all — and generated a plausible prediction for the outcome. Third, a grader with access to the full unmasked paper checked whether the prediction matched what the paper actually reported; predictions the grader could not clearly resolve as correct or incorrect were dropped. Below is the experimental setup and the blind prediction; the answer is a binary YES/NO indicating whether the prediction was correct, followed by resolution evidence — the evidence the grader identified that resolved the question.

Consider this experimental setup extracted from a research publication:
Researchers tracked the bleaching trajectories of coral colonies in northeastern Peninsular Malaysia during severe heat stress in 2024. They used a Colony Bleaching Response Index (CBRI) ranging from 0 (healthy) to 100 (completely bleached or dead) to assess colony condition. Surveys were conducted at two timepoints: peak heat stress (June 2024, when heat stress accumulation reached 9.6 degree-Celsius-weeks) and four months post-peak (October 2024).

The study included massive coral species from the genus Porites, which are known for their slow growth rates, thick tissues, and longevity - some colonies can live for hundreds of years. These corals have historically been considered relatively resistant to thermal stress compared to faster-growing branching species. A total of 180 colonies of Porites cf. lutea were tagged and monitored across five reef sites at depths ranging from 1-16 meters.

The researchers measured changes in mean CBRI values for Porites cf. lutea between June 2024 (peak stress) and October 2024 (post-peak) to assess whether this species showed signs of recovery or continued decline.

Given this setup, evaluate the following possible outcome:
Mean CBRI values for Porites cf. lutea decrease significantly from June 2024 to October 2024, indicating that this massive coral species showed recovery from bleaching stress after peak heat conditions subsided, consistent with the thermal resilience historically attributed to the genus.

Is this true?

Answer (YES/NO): YES